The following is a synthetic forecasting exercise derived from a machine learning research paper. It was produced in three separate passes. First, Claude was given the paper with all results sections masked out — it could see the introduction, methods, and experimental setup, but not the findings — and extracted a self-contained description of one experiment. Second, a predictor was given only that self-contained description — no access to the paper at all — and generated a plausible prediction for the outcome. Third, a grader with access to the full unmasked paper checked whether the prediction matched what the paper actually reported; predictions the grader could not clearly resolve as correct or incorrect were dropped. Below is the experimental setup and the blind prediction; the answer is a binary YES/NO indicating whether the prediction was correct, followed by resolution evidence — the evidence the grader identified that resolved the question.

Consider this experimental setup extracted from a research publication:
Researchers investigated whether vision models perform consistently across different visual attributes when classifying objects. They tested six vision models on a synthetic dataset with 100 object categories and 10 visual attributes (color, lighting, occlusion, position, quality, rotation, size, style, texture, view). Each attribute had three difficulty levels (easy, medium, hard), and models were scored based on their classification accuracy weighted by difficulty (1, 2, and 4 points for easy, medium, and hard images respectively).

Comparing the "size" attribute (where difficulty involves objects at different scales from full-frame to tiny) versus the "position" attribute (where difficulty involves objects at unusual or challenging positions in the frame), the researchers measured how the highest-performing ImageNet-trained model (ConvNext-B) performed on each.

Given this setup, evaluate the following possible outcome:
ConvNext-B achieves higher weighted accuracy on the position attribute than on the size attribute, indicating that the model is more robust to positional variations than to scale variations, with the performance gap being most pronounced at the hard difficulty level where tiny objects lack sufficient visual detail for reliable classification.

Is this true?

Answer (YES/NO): YES